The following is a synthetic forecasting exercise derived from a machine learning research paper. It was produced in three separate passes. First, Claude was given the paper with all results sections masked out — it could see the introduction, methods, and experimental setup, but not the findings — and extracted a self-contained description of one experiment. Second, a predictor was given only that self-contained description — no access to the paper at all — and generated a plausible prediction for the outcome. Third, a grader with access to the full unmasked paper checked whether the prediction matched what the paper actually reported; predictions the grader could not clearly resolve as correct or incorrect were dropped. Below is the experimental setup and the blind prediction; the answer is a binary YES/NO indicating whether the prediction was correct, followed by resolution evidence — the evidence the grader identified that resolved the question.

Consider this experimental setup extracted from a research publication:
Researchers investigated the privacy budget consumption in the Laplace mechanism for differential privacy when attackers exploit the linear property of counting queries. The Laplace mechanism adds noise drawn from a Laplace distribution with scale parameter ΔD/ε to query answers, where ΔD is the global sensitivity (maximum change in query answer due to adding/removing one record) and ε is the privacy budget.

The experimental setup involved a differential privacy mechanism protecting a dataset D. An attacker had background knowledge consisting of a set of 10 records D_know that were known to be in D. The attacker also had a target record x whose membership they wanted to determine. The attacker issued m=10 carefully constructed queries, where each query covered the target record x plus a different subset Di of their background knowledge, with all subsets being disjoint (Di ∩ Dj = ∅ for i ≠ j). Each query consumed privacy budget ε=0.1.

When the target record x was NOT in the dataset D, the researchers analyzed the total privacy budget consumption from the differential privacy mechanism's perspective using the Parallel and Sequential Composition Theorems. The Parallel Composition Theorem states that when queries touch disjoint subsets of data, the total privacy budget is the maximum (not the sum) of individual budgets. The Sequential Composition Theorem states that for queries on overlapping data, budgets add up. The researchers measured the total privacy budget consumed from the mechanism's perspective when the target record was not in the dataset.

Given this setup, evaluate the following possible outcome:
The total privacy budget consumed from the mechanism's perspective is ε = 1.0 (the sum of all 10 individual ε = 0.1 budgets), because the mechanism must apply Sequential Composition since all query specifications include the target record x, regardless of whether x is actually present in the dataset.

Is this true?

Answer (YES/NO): NO